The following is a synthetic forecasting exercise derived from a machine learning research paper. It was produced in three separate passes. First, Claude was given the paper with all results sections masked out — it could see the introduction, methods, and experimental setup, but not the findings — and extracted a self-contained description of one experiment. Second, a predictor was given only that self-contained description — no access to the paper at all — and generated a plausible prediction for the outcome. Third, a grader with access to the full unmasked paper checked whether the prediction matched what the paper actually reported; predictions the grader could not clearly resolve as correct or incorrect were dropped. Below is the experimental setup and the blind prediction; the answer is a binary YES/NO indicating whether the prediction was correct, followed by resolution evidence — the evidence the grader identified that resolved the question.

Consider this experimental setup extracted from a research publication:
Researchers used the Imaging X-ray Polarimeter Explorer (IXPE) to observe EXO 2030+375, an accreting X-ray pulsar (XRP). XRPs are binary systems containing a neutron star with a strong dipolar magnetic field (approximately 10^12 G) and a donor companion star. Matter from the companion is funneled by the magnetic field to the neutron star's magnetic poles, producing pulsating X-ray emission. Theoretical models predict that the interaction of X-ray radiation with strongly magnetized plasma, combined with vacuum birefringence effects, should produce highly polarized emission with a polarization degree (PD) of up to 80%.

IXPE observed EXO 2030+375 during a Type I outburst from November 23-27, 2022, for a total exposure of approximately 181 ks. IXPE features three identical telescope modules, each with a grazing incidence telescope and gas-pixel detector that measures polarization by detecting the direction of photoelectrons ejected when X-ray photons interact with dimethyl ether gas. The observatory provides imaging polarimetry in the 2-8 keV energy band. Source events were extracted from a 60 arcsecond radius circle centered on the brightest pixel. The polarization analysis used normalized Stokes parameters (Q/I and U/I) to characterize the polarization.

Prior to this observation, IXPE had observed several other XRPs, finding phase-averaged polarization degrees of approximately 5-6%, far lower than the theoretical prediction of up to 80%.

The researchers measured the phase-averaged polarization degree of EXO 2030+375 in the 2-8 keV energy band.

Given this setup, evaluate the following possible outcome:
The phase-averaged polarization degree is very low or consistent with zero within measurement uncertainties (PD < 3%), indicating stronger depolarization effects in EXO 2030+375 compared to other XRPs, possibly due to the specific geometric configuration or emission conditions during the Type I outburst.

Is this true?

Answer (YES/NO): YES